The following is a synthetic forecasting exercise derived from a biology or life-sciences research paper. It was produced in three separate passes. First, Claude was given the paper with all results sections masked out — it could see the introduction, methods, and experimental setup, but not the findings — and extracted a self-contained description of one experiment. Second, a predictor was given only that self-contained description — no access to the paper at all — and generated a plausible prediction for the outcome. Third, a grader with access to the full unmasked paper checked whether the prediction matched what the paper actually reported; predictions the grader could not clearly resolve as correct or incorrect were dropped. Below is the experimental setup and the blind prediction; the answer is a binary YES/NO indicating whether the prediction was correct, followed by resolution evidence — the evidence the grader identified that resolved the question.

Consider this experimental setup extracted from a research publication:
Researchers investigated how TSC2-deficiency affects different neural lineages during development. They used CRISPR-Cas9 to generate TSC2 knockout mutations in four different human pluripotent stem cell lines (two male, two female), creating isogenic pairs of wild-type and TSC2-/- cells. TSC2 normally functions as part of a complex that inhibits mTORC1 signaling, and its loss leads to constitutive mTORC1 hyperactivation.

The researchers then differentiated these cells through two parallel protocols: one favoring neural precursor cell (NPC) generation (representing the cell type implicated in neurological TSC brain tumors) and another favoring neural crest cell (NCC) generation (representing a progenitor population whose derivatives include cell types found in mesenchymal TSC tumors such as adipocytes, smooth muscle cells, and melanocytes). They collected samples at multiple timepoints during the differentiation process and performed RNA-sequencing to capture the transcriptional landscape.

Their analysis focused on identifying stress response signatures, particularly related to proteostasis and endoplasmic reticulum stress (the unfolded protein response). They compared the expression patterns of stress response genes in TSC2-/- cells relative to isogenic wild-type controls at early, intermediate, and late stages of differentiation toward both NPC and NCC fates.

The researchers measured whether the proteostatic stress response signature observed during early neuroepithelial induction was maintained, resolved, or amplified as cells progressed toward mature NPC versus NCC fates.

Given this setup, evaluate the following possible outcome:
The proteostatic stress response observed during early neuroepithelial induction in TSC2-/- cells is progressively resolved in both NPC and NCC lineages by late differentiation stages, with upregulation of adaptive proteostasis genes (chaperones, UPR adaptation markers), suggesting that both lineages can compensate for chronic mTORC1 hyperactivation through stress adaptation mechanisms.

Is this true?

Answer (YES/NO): NO